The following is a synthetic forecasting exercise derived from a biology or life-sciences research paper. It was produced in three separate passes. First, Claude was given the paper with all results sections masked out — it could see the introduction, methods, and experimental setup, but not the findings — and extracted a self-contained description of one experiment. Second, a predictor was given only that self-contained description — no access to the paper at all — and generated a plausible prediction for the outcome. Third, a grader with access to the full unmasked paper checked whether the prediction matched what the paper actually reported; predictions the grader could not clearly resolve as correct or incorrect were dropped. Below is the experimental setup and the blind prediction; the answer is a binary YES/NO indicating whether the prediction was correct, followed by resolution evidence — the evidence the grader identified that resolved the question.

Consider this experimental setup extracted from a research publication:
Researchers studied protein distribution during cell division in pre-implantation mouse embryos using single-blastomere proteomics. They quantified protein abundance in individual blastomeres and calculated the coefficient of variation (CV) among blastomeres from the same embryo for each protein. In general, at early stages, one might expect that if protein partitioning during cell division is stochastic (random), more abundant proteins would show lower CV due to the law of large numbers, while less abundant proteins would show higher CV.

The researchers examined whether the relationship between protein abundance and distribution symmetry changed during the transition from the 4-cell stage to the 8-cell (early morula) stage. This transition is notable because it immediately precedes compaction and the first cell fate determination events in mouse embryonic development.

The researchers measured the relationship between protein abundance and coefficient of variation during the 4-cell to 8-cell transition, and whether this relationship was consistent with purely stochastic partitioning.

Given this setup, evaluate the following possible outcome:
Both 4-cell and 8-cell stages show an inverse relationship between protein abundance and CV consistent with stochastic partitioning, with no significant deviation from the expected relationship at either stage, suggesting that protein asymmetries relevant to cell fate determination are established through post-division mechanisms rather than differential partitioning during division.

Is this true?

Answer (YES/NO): NO